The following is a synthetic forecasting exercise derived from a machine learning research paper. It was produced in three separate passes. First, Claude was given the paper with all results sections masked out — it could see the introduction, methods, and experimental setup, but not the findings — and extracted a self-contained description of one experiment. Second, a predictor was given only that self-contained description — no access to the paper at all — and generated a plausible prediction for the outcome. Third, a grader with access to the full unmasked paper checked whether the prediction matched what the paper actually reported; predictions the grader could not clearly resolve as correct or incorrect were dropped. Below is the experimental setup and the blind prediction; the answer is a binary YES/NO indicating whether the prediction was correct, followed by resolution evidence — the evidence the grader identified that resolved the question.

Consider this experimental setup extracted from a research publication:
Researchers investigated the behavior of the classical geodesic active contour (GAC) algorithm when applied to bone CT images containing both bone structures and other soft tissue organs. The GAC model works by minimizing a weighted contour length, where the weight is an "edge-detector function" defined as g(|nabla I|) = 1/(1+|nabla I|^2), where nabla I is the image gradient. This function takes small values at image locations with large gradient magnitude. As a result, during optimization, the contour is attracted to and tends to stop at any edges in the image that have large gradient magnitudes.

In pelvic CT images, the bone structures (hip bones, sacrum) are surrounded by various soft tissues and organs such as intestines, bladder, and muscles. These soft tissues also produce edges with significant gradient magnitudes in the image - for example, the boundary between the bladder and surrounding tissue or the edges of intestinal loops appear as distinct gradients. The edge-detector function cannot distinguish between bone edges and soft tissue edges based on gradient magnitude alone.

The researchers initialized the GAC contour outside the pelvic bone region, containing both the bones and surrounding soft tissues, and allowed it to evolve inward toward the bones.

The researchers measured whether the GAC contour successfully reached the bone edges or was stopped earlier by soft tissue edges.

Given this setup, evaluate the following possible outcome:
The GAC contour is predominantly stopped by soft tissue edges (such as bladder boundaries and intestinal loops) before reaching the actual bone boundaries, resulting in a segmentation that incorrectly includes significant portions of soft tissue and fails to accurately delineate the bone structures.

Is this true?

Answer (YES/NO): YES